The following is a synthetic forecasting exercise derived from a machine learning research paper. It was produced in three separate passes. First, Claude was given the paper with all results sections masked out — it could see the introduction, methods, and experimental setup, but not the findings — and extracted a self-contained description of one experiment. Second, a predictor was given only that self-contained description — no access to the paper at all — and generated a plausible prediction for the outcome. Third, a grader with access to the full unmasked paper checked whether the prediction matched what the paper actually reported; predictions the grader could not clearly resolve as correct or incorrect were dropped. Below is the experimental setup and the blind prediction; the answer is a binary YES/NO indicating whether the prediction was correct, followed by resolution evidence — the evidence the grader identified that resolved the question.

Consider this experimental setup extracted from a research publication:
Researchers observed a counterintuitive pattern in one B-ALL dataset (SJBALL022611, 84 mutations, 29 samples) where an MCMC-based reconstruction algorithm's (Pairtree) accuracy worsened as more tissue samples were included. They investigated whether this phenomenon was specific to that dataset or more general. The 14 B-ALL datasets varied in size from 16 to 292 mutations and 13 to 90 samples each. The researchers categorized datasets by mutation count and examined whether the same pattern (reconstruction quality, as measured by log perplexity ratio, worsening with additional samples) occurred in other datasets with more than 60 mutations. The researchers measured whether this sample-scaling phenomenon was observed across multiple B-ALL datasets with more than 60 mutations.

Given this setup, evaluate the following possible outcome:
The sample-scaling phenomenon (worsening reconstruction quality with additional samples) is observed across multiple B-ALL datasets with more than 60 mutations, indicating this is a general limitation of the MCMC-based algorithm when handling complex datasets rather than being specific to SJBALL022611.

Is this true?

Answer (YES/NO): YES